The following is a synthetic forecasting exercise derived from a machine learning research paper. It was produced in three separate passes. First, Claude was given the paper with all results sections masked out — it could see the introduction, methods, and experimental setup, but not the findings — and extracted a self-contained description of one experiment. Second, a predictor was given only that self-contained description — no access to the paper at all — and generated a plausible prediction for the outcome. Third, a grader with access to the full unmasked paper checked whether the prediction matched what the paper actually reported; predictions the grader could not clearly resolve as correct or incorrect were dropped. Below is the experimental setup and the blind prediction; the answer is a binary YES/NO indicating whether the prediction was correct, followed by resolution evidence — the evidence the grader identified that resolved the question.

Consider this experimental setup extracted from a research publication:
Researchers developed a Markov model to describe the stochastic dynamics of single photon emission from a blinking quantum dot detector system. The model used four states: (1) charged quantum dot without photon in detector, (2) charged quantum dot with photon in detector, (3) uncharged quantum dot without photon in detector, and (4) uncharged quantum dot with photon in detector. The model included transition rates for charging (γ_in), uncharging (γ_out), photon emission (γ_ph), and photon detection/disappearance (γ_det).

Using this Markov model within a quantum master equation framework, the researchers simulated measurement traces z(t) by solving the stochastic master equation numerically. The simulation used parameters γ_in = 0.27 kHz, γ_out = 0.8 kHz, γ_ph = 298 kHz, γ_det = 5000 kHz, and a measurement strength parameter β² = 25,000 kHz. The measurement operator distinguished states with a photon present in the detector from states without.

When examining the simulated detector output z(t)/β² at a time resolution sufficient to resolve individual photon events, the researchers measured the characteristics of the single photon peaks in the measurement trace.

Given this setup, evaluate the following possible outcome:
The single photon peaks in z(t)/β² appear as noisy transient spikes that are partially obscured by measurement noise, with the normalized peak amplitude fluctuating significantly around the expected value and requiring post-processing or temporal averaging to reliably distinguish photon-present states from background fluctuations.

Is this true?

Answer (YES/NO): NO